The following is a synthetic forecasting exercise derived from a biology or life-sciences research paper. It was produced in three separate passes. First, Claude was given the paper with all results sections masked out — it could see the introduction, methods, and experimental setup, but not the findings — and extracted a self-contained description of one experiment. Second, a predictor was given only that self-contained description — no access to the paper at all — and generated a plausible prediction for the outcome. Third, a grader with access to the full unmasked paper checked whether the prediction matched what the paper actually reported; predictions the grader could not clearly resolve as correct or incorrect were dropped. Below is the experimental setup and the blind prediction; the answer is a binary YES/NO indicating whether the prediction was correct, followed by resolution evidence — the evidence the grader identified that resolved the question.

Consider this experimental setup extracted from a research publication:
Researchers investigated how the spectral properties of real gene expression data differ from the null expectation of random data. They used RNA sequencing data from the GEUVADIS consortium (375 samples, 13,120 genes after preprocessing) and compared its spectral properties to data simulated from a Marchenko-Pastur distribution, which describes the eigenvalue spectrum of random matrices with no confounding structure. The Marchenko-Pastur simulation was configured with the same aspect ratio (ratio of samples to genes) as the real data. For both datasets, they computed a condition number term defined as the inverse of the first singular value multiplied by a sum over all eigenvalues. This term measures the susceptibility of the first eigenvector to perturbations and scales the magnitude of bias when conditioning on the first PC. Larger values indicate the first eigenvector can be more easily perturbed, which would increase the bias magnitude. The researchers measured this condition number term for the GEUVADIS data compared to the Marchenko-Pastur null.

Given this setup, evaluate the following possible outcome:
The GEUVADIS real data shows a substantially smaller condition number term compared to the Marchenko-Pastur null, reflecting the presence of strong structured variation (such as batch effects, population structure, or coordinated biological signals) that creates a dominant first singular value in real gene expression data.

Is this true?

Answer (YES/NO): NO